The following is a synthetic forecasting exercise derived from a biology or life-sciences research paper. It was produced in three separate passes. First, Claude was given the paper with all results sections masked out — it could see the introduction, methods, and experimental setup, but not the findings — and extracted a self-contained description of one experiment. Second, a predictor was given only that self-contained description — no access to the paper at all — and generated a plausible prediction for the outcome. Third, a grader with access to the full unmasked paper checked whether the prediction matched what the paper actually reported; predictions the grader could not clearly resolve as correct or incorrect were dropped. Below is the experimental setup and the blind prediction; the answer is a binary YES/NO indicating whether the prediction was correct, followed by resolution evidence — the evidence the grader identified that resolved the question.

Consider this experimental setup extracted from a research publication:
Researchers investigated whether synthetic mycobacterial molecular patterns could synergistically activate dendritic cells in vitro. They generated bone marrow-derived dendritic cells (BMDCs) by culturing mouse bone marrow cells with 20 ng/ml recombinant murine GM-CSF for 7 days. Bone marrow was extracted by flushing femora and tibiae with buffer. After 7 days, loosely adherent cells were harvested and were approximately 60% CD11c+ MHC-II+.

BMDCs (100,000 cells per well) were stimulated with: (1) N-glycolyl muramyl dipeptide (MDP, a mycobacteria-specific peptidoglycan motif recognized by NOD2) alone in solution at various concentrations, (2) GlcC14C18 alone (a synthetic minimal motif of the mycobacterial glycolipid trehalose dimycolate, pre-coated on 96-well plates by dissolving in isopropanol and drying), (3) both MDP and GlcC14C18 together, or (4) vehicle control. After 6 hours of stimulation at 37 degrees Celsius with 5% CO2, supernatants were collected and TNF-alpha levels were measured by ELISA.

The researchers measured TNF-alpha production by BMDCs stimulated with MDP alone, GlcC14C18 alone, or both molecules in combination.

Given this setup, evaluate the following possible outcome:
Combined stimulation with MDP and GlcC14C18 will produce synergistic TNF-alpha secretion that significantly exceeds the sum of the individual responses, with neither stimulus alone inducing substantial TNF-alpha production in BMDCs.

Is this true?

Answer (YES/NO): NO